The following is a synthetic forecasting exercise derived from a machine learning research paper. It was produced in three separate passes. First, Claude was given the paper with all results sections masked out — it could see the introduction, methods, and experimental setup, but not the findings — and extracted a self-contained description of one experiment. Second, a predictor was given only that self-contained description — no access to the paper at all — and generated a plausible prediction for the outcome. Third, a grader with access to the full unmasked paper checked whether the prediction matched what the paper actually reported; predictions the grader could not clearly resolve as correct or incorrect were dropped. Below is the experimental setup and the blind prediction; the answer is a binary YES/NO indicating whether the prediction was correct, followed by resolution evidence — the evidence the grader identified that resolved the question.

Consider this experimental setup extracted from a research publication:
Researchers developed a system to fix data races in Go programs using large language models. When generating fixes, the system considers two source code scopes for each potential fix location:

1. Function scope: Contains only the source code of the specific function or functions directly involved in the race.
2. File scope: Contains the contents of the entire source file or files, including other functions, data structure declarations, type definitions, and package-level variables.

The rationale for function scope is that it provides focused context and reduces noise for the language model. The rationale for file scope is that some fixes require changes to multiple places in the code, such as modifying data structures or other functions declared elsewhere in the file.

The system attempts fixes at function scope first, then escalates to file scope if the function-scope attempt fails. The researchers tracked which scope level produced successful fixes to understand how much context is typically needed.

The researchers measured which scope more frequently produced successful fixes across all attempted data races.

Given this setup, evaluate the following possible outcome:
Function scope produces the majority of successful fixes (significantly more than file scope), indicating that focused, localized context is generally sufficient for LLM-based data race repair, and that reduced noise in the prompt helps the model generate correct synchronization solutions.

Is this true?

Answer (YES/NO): NO